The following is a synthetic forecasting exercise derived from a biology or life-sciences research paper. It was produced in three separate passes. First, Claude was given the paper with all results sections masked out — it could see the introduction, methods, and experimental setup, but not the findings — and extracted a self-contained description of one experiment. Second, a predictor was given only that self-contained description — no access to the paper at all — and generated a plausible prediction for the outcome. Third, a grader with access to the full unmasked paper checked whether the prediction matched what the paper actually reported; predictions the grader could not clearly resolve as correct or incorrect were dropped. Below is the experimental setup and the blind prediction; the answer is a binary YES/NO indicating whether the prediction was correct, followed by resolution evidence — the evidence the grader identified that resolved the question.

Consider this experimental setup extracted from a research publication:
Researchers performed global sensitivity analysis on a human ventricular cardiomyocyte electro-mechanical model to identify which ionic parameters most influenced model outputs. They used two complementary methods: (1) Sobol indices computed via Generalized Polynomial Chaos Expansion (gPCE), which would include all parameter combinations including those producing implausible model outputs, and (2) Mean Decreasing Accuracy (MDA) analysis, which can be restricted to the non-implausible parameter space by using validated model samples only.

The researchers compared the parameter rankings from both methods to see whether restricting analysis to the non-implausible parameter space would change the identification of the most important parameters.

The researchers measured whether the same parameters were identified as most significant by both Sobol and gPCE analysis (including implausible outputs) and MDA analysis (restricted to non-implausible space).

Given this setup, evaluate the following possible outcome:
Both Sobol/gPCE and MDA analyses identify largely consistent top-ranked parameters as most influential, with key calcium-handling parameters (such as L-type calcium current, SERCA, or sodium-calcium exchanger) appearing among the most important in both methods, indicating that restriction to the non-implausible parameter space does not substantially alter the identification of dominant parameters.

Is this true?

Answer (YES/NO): YES